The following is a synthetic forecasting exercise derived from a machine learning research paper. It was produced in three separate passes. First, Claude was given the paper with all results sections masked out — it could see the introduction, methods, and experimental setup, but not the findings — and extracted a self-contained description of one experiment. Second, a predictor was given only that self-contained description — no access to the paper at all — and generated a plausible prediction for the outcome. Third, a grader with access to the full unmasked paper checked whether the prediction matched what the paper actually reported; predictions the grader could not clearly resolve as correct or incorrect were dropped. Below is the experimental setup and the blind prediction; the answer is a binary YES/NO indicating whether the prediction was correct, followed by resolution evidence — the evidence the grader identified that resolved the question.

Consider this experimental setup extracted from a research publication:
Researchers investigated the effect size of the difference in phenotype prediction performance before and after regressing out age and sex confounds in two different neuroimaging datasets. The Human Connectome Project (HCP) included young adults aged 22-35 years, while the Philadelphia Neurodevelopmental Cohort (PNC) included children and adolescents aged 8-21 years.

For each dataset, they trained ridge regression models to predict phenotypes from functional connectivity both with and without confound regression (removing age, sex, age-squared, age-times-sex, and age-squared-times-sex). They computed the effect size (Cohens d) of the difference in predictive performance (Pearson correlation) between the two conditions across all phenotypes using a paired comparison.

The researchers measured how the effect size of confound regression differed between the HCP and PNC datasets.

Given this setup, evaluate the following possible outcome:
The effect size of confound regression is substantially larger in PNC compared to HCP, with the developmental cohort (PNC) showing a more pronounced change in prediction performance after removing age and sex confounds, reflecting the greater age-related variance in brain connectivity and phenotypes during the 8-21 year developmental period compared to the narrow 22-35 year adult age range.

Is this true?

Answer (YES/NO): YES